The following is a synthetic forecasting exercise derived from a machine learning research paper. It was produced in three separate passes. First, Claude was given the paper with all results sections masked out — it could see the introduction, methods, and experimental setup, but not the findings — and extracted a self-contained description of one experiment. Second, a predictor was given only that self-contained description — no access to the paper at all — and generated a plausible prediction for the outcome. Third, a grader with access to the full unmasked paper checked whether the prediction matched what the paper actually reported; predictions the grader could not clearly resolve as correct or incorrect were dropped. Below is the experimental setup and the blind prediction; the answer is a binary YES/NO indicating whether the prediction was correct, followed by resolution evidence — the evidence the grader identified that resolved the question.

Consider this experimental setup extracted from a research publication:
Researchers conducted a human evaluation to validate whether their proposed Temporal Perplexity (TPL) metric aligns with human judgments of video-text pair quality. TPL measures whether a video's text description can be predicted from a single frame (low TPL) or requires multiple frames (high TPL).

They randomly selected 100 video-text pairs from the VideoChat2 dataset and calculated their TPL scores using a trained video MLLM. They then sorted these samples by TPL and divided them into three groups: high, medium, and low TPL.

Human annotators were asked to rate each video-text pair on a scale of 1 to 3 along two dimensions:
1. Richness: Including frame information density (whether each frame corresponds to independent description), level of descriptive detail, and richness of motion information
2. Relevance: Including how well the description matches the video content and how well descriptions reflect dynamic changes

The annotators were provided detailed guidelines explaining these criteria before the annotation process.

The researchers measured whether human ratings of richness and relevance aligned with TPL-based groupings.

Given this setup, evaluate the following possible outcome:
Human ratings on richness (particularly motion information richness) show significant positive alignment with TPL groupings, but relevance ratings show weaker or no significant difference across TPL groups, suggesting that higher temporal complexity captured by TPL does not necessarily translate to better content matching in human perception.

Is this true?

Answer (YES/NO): NO